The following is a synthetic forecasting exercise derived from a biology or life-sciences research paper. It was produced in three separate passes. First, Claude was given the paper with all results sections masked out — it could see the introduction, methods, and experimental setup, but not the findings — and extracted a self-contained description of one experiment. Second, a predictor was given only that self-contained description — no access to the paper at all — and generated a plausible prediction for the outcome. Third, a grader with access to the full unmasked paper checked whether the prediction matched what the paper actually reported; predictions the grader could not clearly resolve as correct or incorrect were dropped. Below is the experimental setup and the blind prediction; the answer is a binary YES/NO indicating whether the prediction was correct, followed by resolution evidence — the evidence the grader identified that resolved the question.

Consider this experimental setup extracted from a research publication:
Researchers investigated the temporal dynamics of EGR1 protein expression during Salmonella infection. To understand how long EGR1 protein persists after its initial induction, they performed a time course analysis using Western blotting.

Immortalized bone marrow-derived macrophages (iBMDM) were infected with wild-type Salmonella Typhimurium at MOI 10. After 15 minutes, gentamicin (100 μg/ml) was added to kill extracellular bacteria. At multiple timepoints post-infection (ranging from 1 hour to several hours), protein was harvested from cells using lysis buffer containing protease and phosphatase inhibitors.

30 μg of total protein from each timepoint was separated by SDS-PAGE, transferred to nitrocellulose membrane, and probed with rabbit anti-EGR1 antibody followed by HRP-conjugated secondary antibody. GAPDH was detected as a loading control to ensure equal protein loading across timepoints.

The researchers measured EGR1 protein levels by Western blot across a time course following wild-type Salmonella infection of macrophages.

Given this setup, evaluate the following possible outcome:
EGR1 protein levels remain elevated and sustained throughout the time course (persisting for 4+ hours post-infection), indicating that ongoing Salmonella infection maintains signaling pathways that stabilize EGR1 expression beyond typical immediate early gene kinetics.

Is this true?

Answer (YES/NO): NO